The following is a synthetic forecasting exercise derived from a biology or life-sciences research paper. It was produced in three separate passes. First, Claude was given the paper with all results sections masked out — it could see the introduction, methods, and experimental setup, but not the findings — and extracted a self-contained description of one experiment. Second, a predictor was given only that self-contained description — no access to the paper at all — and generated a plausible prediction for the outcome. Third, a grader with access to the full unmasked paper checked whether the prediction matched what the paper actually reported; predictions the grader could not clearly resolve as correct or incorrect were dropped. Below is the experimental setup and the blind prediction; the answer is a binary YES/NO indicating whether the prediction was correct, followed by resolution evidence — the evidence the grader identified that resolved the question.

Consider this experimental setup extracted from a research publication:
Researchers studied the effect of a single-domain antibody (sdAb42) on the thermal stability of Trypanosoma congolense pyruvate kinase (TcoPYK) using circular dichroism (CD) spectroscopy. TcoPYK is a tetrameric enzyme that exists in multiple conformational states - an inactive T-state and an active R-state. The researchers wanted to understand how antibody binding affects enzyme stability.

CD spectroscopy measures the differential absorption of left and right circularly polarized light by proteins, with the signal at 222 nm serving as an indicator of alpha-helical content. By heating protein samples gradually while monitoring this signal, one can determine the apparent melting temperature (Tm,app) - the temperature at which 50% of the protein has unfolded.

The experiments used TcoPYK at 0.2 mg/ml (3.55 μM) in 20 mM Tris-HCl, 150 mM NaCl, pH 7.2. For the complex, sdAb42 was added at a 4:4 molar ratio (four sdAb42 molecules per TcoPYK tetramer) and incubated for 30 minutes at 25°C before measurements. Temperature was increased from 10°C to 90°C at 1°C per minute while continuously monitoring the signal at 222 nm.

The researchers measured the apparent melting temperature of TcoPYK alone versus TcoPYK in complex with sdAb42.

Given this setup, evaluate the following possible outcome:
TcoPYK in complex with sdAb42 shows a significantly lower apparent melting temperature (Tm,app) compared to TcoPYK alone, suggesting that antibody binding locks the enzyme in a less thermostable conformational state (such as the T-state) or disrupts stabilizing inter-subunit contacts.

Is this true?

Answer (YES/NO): NO